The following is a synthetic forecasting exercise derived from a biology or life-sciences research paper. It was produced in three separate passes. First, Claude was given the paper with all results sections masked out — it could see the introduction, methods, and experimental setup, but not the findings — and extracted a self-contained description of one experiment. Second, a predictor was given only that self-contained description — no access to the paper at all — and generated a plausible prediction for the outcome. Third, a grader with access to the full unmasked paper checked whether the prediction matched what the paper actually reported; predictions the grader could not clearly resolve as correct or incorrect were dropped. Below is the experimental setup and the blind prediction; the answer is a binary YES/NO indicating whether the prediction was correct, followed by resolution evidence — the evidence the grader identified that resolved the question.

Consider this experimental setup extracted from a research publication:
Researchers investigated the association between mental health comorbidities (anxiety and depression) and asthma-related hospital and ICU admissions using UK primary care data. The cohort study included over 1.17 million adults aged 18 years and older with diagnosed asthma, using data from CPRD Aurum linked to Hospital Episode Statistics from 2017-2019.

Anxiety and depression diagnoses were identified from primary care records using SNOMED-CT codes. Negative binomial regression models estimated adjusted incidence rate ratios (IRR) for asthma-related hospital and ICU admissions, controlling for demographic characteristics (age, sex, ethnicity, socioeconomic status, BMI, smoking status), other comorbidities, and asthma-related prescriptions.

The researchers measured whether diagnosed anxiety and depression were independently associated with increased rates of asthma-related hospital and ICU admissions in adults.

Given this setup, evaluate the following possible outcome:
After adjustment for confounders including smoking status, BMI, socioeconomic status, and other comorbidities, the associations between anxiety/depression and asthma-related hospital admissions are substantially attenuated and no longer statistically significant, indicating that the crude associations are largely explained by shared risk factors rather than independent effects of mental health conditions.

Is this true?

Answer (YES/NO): NO